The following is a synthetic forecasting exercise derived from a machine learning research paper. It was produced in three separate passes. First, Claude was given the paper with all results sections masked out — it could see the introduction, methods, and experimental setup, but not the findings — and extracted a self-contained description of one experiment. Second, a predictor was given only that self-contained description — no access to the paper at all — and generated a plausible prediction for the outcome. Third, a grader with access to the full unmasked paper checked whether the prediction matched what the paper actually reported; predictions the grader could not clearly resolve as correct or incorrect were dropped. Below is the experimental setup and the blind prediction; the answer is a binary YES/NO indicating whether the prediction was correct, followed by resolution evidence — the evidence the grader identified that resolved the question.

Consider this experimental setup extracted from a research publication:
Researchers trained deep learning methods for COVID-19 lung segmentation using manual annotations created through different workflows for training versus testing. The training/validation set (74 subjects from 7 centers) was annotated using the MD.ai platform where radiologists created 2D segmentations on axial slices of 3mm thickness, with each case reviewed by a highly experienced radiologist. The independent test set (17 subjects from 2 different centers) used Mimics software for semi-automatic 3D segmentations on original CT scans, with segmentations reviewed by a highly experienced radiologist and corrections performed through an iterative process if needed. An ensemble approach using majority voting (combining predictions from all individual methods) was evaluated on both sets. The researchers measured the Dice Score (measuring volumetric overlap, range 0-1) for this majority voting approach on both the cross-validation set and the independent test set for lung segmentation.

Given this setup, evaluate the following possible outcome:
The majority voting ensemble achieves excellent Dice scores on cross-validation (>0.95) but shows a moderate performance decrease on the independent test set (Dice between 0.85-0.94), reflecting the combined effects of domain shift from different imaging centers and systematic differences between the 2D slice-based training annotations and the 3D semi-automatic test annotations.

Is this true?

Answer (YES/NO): NO